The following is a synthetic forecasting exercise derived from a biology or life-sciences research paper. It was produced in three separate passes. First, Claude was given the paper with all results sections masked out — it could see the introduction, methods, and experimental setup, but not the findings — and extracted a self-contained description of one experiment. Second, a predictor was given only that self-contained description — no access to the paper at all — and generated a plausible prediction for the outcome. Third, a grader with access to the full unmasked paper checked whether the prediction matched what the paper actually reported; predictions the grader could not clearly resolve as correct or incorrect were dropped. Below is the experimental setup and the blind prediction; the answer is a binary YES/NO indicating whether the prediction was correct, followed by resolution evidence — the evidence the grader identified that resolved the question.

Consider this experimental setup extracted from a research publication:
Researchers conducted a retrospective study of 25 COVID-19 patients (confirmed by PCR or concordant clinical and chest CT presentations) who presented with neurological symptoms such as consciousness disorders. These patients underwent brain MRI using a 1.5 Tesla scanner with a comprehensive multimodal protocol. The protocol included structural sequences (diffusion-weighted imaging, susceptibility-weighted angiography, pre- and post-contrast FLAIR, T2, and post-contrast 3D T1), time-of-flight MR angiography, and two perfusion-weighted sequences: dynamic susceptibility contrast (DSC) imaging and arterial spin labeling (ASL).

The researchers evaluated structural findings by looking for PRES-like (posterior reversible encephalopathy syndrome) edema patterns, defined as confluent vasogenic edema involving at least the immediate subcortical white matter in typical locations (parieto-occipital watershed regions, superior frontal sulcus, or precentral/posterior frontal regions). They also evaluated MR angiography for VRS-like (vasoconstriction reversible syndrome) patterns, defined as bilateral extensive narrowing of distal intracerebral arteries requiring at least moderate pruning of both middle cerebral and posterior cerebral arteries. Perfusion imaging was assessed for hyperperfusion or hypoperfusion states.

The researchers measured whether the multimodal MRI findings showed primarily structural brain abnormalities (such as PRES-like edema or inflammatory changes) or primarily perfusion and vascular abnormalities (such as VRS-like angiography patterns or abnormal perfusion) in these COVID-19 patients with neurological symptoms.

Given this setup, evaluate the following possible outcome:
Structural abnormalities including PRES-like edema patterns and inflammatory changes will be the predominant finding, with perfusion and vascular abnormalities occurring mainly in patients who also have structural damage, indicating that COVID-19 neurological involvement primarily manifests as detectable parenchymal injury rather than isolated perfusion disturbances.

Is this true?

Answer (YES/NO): NO